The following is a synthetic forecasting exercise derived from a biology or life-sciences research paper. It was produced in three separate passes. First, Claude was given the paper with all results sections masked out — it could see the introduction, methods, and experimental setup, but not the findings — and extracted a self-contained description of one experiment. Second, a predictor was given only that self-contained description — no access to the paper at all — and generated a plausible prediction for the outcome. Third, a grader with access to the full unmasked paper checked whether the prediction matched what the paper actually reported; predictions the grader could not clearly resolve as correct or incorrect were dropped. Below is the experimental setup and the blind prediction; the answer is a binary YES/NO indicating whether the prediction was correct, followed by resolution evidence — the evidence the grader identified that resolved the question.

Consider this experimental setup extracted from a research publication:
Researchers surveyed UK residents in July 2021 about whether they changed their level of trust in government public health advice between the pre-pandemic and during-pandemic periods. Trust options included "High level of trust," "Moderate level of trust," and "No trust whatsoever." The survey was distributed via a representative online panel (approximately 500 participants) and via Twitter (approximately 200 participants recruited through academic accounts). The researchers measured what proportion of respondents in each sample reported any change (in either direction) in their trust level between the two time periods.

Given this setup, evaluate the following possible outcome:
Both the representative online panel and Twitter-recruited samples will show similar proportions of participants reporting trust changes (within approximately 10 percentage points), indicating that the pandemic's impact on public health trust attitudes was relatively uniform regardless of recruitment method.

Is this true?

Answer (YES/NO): NO